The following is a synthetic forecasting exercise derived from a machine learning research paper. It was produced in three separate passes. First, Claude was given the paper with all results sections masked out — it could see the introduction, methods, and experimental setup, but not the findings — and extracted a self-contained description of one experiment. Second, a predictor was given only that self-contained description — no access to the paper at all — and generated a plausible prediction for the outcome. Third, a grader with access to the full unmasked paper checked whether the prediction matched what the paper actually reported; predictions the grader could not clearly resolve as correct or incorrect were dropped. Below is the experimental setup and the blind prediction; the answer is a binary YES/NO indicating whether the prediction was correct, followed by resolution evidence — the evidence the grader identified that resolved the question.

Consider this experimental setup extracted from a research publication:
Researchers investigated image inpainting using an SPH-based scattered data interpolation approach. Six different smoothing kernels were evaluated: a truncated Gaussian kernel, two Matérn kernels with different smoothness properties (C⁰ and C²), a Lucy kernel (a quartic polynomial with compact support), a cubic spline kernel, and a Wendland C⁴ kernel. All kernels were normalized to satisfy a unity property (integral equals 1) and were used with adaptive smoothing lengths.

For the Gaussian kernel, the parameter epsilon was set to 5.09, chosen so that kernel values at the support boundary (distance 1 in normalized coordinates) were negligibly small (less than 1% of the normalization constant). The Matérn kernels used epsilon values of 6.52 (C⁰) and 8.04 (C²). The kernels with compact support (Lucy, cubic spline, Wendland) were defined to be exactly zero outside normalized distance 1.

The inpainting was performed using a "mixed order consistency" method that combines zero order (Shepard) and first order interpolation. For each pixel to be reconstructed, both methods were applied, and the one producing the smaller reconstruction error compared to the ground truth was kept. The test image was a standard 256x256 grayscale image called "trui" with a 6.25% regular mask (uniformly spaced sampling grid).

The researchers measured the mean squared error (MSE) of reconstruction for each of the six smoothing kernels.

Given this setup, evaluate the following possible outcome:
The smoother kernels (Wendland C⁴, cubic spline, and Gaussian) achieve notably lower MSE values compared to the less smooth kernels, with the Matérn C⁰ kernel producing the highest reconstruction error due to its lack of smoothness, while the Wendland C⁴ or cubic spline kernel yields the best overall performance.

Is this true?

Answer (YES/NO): NO